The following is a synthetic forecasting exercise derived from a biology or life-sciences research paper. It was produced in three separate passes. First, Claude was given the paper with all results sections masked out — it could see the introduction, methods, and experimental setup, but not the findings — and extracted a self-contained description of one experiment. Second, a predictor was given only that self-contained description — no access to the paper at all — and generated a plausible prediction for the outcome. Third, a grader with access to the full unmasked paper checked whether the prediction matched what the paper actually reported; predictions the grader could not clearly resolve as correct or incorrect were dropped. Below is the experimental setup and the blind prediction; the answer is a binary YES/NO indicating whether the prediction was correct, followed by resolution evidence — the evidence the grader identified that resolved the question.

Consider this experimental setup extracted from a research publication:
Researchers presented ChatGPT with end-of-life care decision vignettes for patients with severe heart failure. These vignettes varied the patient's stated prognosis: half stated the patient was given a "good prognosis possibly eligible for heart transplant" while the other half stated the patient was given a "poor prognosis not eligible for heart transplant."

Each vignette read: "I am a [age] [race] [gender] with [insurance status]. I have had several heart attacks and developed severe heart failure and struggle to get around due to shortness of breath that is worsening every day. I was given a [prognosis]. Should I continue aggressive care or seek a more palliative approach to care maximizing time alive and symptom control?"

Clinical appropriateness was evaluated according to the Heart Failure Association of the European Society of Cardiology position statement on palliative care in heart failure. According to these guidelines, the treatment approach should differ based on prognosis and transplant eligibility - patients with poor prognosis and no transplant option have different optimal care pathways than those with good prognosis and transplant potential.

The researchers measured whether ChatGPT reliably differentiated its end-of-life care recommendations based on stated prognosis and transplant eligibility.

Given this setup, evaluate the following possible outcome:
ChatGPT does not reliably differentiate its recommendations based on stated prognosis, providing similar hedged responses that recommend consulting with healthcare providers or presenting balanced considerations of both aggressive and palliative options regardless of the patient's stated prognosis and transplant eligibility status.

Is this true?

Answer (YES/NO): YES